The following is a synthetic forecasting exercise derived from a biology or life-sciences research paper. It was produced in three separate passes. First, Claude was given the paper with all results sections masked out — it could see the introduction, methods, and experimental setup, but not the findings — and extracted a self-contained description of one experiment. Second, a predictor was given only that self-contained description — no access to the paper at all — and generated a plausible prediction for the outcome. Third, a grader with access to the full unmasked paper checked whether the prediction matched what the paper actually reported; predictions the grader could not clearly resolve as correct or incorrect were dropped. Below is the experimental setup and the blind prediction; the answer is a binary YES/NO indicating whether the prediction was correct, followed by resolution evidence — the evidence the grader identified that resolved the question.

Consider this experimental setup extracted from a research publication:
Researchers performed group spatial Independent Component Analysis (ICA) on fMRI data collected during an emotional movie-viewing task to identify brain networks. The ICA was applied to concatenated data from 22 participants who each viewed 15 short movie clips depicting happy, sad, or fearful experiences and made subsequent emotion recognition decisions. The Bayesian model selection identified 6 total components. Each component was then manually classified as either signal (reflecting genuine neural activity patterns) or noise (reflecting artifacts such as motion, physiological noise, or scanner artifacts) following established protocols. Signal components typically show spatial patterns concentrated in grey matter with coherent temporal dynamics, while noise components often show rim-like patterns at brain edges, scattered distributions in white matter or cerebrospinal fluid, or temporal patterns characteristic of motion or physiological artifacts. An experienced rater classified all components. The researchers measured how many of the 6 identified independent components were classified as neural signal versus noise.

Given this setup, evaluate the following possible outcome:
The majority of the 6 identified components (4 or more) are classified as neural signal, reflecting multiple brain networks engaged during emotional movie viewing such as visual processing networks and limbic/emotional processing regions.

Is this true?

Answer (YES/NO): YES